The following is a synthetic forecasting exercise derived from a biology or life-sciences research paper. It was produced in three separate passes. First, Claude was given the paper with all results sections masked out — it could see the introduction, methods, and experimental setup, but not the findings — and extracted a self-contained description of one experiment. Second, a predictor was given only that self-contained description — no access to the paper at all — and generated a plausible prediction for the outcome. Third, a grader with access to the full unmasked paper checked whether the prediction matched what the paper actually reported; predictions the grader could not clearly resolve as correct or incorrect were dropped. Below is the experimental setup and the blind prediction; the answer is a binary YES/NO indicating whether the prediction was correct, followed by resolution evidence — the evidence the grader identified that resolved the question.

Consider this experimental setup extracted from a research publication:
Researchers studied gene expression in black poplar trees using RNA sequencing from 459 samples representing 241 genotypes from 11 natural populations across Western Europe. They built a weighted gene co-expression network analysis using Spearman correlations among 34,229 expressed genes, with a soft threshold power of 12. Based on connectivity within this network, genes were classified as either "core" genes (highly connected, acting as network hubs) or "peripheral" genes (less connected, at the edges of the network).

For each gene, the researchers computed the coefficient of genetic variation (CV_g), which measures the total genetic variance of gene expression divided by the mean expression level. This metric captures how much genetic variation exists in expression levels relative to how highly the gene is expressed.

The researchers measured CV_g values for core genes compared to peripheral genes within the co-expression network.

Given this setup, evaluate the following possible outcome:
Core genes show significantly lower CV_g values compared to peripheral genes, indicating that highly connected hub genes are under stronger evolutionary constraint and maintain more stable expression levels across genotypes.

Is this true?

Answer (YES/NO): YES